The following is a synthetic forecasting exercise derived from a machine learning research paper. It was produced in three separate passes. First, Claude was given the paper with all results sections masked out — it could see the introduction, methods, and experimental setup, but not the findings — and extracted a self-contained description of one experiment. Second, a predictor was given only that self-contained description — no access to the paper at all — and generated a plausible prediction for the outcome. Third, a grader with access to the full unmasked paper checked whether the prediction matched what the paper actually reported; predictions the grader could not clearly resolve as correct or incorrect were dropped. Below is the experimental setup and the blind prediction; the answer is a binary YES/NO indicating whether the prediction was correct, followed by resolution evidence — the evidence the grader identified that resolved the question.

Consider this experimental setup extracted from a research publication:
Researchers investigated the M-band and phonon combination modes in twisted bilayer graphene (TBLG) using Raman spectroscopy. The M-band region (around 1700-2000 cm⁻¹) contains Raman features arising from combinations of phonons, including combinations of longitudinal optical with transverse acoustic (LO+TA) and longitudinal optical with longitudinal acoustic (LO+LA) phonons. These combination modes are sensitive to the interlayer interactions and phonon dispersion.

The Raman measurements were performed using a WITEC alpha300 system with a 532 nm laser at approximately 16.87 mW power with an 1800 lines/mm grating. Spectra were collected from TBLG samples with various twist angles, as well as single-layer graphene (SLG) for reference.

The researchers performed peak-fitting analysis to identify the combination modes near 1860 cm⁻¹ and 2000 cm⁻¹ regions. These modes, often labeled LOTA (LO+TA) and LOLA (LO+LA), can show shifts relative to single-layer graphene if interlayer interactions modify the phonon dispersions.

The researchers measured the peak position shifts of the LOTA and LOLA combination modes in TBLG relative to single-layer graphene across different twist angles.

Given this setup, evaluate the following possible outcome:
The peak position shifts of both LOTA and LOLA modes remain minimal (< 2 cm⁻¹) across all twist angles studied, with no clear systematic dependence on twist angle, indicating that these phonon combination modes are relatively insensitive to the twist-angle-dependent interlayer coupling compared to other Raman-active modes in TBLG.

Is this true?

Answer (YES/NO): NO